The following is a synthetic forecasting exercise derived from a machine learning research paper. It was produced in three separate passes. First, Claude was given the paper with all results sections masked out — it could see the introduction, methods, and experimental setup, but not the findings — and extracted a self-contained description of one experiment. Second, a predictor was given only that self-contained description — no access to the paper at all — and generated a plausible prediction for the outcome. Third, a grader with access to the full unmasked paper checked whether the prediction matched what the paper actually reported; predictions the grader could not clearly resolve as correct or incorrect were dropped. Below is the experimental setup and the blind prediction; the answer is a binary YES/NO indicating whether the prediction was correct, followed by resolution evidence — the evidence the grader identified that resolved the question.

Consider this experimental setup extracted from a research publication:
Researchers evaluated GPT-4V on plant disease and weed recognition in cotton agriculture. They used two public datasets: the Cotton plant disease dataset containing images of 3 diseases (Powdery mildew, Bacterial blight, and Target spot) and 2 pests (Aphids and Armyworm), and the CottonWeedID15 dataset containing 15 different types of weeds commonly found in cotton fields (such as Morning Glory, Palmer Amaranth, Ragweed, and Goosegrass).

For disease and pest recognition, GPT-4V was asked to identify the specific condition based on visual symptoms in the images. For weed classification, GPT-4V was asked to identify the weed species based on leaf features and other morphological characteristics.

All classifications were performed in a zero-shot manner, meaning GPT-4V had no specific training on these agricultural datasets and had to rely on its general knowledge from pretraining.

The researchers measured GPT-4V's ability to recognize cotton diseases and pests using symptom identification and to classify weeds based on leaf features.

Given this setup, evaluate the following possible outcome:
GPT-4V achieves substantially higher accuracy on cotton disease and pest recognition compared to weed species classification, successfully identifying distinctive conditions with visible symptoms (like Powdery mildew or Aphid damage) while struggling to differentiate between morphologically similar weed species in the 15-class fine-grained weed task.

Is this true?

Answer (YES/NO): NO